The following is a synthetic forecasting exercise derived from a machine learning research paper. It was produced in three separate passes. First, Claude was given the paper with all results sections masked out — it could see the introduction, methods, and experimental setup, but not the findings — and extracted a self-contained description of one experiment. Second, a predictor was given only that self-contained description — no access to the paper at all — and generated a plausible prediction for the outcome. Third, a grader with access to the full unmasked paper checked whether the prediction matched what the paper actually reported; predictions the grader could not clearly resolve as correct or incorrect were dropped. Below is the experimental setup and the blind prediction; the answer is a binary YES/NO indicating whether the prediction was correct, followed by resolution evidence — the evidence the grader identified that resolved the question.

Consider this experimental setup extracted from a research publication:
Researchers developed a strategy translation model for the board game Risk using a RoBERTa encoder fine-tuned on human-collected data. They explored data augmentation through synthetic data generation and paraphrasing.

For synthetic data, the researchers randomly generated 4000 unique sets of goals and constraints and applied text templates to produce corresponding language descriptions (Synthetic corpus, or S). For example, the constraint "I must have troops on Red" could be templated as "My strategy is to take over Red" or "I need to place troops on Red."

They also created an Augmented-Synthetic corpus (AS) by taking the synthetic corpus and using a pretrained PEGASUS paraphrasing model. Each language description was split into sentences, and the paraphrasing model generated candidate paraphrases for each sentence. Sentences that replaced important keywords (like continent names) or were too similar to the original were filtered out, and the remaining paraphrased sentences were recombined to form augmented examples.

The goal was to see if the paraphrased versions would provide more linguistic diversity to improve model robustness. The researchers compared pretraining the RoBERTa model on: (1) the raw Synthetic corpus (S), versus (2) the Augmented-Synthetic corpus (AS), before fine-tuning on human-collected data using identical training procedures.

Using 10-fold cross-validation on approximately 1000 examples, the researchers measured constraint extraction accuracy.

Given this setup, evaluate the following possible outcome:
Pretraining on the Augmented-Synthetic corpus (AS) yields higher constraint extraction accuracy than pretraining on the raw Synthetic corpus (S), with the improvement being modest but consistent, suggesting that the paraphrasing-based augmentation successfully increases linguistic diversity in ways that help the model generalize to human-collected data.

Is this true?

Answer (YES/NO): NO